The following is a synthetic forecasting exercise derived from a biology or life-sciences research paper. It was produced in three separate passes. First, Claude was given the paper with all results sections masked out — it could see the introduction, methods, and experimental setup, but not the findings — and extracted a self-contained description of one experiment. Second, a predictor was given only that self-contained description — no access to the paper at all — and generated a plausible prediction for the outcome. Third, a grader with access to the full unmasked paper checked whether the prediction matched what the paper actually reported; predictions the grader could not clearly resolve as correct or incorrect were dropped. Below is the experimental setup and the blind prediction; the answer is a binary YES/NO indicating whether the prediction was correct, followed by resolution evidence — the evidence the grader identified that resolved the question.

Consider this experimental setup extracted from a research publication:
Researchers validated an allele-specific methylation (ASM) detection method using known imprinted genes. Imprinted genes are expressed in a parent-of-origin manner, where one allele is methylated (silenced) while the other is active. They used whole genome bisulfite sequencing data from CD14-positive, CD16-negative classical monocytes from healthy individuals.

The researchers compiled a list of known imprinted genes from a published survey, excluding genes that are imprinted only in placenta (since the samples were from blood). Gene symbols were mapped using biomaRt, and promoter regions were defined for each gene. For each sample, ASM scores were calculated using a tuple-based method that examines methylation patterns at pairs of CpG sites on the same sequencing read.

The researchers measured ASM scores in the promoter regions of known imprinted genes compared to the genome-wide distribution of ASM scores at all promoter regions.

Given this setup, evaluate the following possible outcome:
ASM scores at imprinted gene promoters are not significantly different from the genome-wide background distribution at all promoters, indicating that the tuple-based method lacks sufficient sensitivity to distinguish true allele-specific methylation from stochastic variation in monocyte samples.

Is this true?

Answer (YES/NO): NO